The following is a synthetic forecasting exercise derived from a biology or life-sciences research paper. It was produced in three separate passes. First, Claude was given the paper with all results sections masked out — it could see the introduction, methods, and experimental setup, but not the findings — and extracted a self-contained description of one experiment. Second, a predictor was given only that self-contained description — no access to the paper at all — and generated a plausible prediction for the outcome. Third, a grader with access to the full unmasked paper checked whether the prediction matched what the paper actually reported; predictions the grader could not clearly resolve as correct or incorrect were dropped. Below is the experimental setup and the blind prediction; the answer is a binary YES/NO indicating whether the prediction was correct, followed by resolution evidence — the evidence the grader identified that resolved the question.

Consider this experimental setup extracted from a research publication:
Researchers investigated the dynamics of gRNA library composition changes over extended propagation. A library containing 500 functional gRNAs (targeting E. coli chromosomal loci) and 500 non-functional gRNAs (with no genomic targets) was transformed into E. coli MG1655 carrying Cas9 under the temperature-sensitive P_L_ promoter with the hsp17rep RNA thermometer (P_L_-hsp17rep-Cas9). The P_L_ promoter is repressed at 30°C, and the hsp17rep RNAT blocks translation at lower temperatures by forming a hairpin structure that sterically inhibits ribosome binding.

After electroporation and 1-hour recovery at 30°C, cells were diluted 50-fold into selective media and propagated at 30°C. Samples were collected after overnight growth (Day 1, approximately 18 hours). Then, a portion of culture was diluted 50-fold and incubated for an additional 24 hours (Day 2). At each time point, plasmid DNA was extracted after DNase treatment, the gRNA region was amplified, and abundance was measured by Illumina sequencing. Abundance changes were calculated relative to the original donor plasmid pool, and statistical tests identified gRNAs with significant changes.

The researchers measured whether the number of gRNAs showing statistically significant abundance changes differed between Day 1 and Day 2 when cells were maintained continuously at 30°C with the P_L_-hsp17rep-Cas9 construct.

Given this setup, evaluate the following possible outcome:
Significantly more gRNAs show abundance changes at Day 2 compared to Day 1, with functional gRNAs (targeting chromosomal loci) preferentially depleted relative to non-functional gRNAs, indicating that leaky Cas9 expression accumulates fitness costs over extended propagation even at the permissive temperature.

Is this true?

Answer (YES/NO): NO